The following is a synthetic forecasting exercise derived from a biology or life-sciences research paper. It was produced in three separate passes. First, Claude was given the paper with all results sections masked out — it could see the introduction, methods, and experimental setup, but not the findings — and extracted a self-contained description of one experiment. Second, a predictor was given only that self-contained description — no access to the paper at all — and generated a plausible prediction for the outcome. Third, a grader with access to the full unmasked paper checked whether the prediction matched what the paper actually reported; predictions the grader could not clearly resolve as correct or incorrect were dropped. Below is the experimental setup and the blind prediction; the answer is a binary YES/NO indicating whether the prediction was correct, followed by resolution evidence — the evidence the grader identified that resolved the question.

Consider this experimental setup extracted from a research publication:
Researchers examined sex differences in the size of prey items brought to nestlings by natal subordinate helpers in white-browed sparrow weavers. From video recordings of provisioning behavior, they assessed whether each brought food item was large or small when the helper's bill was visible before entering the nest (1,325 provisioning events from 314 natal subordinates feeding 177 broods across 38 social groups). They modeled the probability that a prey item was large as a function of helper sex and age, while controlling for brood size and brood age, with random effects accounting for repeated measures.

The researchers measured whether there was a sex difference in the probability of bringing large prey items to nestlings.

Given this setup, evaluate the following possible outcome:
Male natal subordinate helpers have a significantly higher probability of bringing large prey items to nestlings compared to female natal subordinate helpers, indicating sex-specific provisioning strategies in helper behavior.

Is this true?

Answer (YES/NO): NO